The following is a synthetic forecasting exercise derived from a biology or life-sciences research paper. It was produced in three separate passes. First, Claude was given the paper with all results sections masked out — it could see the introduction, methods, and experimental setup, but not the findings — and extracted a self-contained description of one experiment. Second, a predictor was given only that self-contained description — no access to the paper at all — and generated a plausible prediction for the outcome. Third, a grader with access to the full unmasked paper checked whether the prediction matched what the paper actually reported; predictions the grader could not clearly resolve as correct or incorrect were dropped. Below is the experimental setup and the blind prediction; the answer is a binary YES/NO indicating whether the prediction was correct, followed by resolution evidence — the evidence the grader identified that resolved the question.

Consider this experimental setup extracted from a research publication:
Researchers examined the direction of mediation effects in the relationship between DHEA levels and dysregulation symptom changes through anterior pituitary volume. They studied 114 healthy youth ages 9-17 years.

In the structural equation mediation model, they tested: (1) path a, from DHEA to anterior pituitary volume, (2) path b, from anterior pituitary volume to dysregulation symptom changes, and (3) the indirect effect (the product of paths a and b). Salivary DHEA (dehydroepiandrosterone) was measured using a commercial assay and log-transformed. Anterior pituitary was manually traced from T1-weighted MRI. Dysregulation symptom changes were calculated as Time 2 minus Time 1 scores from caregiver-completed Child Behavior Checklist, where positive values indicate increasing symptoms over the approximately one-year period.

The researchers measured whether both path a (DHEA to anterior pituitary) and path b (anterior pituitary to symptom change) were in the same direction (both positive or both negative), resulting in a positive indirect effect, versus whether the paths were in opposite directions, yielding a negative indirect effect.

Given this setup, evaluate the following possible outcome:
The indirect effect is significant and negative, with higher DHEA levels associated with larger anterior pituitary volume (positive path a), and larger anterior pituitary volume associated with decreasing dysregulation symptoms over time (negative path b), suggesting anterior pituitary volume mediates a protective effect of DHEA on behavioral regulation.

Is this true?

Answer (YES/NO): NO